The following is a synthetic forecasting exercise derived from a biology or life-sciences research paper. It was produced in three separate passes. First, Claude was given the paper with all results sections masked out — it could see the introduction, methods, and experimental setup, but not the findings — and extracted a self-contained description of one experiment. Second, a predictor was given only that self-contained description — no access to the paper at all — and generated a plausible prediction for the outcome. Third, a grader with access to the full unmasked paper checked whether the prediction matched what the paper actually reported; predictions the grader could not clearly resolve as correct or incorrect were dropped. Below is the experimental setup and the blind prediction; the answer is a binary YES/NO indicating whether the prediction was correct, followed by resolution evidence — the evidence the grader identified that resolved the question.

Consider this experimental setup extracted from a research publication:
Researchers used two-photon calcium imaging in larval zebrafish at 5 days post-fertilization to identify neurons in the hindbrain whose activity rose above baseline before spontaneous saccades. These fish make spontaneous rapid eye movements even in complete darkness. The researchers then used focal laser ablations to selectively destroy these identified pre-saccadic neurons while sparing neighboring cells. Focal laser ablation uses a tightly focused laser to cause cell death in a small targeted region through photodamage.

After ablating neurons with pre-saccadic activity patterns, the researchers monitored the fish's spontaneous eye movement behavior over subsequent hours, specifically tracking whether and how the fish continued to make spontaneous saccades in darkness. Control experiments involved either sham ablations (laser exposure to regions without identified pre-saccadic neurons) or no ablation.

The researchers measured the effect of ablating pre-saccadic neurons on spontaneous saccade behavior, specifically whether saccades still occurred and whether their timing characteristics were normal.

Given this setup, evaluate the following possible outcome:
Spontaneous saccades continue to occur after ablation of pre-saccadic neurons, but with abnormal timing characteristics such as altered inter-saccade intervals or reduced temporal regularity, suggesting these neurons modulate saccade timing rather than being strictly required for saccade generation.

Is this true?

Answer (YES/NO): YES